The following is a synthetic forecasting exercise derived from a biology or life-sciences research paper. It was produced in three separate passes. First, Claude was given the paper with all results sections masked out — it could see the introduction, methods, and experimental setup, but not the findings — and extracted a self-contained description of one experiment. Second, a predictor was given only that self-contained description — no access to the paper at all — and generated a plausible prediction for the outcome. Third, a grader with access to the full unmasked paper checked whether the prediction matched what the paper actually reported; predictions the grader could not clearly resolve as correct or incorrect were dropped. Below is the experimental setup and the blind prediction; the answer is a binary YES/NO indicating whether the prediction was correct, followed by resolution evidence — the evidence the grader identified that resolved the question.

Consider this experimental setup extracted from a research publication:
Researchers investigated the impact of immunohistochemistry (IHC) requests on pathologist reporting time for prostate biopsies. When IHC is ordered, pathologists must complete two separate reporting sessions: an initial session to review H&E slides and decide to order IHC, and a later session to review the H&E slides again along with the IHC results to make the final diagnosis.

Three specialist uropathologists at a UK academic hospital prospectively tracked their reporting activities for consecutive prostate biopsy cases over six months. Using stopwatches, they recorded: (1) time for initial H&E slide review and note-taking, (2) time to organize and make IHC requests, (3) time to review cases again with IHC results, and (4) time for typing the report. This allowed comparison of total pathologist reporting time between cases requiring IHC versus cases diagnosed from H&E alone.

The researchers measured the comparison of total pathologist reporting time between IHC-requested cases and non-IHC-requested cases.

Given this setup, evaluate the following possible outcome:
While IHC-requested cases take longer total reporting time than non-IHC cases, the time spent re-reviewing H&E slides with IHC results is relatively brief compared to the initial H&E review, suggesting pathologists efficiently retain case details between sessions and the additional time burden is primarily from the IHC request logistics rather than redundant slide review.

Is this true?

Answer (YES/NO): NO